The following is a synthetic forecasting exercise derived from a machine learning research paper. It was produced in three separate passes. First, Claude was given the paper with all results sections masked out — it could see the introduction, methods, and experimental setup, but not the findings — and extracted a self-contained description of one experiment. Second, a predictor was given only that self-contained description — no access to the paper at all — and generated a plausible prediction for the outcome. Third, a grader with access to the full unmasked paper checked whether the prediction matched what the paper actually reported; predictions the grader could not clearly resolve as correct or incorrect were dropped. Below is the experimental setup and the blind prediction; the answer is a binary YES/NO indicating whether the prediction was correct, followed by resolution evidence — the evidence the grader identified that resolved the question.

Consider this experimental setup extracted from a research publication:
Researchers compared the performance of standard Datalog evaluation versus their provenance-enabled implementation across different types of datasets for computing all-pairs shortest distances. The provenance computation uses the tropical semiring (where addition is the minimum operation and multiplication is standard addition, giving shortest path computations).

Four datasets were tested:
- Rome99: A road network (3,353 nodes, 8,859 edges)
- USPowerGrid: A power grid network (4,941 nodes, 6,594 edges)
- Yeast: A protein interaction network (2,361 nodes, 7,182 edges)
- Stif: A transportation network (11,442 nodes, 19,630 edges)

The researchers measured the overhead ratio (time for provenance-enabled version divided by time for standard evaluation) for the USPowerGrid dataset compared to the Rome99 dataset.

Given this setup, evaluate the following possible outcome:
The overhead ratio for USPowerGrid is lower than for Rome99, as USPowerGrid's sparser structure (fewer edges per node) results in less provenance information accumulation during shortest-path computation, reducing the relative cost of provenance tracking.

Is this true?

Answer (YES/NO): YES